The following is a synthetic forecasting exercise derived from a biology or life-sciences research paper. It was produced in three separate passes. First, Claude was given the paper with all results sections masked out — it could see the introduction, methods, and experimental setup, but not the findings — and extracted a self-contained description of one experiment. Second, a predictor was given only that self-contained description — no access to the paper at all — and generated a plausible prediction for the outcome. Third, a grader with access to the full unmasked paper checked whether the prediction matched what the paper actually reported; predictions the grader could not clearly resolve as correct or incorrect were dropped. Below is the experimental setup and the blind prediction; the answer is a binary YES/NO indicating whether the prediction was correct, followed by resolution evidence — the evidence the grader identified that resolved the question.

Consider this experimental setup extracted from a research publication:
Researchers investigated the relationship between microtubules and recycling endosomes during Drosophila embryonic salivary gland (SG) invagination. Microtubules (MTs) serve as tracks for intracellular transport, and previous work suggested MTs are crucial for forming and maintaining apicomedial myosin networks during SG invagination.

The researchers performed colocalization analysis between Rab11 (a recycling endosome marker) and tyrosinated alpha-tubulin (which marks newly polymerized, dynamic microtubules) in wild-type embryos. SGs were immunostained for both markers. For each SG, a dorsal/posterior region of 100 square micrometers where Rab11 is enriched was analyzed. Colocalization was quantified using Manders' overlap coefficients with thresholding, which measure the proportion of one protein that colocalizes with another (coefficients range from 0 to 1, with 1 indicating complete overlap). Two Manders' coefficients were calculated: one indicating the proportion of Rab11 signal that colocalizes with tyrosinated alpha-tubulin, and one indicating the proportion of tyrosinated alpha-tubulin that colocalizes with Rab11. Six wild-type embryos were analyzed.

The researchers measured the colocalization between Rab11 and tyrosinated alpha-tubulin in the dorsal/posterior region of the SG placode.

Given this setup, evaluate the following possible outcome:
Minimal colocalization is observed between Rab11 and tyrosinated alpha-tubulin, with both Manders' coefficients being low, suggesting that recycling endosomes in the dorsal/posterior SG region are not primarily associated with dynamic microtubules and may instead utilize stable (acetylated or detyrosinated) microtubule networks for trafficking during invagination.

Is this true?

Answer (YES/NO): NO